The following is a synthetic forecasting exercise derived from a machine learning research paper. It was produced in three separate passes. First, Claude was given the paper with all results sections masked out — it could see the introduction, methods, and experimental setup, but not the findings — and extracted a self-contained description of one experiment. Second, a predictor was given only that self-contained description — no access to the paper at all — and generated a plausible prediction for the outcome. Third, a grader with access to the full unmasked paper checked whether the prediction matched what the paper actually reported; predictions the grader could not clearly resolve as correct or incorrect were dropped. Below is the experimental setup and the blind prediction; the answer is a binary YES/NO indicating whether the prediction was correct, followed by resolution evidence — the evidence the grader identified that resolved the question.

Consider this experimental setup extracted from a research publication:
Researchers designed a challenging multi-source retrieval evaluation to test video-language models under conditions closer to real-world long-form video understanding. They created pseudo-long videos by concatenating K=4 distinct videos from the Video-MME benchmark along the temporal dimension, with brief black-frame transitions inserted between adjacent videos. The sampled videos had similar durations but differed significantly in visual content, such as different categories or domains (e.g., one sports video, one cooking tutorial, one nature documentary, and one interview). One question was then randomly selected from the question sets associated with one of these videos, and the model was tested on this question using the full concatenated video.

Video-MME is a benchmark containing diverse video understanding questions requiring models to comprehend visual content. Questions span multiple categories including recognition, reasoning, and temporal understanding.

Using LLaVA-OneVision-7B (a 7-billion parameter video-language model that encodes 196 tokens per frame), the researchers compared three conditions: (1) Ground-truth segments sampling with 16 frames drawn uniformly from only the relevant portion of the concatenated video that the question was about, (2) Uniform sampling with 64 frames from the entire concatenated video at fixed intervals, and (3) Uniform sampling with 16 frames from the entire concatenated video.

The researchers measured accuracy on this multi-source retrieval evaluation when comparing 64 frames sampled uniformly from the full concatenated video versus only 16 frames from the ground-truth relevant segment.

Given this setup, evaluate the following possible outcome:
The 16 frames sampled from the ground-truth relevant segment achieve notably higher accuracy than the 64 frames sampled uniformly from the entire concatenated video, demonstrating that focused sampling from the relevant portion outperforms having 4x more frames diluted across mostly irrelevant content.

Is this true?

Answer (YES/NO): YES